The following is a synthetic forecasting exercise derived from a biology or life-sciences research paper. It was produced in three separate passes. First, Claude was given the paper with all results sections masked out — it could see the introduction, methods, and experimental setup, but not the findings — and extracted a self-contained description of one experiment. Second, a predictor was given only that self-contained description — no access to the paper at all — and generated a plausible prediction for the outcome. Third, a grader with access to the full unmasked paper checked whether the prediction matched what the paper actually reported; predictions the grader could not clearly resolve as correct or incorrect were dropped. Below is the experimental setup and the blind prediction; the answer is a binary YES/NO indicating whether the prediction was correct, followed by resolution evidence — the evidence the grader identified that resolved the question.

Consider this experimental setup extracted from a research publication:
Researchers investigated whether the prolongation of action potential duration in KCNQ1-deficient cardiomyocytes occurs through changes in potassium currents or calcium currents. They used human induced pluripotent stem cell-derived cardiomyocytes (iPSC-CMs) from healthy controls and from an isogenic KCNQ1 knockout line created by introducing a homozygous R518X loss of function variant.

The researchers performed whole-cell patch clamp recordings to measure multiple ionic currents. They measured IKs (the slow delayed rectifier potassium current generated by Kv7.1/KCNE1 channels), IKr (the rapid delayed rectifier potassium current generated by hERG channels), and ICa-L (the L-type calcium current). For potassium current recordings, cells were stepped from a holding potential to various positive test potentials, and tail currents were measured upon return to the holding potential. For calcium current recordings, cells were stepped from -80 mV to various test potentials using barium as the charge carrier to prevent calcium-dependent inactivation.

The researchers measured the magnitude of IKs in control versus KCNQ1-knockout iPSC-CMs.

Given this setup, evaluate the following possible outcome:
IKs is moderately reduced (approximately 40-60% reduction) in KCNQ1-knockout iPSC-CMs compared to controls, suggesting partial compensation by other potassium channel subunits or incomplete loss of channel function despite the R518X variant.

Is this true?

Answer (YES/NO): NO